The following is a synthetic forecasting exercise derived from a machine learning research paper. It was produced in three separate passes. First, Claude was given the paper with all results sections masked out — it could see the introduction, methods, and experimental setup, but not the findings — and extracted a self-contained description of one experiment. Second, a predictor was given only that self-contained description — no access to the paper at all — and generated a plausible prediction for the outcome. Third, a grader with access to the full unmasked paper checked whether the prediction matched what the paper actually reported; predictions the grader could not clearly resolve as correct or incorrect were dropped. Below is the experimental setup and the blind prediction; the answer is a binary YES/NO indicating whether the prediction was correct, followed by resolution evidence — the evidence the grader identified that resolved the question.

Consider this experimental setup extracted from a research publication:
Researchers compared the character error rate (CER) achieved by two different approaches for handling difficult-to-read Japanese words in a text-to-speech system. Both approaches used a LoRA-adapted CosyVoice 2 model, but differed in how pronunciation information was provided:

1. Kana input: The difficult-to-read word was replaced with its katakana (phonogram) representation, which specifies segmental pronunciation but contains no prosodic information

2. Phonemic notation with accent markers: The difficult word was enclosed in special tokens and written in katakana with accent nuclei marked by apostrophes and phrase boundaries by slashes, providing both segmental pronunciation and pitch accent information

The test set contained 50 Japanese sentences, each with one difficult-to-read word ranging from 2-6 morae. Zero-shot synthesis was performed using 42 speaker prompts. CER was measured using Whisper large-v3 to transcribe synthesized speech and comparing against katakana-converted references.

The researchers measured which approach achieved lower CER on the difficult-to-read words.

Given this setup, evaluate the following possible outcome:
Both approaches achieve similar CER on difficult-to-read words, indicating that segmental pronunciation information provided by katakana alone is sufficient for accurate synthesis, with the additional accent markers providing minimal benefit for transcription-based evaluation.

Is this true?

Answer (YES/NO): YES